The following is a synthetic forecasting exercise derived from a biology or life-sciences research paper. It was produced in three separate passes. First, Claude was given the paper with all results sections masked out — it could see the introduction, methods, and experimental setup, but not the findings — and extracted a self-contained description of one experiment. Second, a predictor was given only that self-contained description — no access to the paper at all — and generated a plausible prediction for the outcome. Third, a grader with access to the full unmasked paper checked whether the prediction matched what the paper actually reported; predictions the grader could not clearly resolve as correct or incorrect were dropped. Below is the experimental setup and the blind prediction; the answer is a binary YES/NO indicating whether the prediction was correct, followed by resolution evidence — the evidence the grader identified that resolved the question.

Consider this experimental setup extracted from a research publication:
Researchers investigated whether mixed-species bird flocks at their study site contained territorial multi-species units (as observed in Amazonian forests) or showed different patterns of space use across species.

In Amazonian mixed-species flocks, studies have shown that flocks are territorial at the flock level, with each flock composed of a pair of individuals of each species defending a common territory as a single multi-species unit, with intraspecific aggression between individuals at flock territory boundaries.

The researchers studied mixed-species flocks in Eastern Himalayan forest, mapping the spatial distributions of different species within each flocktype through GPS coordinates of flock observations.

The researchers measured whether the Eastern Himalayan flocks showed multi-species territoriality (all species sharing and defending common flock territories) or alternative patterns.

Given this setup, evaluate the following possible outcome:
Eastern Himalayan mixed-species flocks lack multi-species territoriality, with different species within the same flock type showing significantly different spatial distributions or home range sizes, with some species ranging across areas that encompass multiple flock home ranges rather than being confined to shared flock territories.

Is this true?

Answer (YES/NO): YES